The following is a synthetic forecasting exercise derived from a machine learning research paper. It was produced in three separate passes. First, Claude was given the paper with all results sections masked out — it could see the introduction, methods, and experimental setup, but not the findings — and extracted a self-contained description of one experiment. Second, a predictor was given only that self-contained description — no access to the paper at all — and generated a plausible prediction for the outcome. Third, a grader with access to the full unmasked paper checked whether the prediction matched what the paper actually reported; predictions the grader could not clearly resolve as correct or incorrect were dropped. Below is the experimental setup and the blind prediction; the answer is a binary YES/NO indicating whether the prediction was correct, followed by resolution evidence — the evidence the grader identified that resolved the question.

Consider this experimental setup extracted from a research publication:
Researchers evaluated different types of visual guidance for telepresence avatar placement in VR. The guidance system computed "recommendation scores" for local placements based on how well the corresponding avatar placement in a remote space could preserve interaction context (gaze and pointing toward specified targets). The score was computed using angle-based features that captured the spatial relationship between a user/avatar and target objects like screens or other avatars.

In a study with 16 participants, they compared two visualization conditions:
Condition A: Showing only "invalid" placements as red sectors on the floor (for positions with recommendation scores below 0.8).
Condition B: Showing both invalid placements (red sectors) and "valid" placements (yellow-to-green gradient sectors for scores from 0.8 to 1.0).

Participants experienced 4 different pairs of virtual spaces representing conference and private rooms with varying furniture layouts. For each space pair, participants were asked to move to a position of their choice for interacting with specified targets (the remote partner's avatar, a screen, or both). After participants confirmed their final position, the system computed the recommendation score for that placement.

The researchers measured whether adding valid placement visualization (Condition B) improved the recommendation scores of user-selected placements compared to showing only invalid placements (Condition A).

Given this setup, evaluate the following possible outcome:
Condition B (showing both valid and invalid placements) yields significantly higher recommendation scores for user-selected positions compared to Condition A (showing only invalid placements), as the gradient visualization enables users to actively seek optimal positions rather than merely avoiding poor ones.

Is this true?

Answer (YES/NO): YES